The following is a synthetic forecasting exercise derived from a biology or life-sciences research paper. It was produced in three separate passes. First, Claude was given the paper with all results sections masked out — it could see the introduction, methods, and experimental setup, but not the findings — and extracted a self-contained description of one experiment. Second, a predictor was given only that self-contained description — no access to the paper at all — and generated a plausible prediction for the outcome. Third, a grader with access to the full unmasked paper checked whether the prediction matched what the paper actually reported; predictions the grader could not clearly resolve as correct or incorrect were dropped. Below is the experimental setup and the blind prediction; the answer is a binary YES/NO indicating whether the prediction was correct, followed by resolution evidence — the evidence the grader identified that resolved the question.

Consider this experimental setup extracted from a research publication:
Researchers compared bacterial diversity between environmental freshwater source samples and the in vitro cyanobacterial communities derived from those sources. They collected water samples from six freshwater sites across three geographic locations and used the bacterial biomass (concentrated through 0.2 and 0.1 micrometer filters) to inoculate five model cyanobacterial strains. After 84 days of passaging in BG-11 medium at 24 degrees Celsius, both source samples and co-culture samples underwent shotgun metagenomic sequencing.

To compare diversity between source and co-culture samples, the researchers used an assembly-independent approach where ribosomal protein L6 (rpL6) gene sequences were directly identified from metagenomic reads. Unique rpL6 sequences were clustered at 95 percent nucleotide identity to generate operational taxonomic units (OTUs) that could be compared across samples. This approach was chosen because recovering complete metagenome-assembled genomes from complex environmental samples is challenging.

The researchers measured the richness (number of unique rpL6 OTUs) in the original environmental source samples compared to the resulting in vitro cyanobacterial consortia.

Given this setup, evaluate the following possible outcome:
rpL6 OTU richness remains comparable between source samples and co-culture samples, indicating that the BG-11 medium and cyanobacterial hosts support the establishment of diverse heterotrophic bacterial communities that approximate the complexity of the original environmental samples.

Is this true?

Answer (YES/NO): NO